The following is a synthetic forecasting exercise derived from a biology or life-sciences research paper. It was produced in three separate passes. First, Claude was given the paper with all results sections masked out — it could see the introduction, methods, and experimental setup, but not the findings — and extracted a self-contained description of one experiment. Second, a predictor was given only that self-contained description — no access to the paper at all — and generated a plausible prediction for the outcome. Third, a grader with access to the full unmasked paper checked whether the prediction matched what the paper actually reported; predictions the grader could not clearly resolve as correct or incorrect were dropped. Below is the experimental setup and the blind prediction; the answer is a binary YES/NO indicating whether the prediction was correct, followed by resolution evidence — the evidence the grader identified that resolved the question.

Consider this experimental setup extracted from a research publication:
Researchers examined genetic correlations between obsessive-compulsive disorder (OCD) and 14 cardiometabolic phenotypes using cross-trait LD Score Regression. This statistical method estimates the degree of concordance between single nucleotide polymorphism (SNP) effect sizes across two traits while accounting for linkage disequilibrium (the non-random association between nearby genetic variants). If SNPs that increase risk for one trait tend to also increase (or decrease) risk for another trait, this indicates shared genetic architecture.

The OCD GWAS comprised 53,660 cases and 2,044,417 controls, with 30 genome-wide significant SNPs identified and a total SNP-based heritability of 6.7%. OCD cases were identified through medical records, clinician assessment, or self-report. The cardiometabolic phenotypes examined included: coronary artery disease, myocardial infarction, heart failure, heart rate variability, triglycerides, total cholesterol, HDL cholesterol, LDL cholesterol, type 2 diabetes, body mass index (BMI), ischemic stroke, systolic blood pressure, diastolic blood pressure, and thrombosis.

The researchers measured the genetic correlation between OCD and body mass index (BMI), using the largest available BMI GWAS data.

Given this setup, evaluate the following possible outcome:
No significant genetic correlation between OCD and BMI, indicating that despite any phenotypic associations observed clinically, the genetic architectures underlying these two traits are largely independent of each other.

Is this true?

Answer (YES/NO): NO